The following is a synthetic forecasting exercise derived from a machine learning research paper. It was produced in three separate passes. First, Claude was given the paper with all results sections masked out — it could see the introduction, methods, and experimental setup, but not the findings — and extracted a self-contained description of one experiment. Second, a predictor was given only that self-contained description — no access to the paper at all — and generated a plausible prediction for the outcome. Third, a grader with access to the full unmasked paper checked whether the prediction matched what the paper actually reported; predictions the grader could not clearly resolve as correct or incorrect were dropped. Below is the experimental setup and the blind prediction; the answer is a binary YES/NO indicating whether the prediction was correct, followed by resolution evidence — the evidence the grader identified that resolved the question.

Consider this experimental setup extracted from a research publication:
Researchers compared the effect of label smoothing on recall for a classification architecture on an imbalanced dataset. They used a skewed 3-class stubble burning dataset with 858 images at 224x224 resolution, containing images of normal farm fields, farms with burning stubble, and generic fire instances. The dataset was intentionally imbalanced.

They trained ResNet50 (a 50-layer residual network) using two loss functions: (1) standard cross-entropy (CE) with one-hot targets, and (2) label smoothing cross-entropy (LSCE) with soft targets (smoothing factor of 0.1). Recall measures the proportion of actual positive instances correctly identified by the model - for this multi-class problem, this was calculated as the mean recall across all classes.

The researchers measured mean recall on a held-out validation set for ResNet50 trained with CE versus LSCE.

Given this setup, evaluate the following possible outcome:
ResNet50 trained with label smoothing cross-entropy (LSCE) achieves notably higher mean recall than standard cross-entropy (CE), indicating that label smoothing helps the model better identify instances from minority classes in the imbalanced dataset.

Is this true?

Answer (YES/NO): YES